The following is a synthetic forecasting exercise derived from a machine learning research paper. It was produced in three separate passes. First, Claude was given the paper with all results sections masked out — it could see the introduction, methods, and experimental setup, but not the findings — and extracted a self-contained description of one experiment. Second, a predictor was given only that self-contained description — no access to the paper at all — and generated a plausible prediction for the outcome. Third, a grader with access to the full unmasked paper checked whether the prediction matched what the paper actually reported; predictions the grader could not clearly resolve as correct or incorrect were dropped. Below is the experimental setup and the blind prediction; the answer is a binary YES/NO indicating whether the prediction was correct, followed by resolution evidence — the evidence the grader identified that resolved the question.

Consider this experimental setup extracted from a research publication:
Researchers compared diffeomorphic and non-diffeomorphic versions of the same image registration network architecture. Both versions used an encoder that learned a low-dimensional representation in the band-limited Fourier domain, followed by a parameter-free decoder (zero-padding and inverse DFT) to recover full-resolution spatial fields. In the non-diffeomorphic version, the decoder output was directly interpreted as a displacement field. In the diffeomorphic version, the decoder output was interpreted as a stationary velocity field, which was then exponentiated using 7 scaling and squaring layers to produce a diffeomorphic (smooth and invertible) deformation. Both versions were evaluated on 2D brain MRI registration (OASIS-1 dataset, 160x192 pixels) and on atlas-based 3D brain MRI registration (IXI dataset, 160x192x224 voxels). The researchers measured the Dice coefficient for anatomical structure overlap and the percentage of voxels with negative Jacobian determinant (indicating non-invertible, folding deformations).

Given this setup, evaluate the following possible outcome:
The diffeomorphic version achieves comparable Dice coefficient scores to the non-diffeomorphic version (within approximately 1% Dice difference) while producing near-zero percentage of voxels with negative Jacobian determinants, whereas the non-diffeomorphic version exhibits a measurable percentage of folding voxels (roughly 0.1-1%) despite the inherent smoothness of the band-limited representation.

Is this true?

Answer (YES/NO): NO